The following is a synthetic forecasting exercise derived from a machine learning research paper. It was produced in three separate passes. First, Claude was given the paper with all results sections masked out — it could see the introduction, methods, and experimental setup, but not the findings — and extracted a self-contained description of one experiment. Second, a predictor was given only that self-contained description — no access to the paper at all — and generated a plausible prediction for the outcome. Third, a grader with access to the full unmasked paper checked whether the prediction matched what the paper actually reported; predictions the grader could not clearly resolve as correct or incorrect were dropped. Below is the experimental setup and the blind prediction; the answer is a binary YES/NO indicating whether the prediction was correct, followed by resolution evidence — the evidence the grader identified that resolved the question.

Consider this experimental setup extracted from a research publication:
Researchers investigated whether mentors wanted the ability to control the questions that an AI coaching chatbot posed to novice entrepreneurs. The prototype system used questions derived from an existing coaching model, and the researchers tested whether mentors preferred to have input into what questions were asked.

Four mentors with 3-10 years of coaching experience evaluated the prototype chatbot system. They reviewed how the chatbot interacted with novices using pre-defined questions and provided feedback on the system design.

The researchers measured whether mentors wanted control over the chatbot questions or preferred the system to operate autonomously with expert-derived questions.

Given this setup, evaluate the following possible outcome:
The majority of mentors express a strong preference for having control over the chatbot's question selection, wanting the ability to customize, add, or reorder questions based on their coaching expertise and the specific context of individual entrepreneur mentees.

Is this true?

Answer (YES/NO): YES